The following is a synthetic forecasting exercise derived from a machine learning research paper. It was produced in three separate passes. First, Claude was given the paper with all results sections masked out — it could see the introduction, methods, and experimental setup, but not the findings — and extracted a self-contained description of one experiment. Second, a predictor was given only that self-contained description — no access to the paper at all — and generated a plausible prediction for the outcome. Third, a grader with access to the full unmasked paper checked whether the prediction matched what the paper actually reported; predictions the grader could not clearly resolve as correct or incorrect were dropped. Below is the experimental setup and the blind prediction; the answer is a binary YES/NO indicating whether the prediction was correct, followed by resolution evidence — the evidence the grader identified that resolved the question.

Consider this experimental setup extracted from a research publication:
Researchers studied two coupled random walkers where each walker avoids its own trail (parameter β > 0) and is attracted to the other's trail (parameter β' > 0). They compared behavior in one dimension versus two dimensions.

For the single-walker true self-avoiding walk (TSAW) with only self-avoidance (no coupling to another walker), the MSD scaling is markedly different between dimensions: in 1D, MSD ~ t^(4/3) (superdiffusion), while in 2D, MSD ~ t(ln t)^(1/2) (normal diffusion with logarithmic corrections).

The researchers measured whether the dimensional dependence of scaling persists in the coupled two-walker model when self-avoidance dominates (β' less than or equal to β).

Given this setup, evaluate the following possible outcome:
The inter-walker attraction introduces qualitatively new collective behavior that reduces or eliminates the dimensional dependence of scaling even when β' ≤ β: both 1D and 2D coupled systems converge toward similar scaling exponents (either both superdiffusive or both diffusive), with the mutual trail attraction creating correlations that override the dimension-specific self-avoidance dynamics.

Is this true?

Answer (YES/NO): NO